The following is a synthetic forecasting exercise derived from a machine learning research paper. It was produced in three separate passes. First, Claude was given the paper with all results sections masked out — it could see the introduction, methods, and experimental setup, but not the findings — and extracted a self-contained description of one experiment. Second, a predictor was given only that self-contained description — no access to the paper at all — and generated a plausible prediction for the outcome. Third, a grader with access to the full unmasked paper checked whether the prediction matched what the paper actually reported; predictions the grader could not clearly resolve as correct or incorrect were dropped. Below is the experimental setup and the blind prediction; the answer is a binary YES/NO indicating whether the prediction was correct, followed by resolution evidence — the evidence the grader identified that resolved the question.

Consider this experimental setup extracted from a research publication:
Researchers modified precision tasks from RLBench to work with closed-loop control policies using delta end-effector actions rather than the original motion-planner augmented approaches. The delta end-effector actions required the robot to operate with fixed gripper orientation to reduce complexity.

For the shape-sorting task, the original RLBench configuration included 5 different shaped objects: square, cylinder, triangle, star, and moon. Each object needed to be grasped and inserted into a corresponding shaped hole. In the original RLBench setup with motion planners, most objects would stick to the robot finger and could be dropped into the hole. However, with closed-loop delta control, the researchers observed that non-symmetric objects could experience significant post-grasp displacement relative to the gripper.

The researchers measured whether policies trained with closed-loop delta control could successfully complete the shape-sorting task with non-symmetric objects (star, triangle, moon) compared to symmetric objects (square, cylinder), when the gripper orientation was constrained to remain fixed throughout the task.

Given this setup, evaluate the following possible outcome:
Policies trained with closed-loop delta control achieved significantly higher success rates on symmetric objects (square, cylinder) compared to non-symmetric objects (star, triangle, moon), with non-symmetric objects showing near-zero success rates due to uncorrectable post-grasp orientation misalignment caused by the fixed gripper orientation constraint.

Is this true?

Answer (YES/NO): NO